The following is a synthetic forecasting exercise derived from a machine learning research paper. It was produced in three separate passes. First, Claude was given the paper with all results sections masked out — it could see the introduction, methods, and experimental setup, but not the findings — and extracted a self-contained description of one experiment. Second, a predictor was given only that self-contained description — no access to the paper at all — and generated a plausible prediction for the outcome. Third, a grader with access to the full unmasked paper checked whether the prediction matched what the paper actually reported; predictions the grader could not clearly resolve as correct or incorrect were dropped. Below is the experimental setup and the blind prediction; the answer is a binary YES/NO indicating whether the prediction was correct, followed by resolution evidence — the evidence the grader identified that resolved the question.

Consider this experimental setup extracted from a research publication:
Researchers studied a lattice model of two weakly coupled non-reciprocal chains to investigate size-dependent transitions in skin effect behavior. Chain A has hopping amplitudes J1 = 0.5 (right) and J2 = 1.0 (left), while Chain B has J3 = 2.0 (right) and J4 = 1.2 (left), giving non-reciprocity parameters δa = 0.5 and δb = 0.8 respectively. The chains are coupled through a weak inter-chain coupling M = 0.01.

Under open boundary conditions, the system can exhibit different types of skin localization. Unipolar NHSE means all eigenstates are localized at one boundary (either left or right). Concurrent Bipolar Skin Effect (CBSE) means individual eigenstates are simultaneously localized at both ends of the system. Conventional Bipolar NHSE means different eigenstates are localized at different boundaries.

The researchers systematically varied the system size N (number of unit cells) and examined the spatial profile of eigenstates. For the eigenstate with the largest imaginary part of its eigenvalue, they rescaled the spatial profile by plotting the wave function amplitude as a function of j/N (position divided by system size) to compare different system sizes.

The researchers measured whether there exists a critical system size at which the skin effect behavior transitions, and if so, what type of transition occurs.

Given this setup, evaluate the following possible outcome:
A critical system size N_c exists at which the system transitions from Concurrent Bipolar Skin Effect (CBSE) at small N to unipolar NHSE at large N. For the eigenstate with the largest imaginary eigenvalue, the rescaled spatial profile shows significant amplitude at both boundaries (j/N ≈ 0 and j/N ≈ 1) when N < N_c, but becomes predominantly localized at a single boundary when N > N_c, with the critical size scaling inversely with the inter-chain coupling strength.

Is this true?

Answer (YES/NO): YES